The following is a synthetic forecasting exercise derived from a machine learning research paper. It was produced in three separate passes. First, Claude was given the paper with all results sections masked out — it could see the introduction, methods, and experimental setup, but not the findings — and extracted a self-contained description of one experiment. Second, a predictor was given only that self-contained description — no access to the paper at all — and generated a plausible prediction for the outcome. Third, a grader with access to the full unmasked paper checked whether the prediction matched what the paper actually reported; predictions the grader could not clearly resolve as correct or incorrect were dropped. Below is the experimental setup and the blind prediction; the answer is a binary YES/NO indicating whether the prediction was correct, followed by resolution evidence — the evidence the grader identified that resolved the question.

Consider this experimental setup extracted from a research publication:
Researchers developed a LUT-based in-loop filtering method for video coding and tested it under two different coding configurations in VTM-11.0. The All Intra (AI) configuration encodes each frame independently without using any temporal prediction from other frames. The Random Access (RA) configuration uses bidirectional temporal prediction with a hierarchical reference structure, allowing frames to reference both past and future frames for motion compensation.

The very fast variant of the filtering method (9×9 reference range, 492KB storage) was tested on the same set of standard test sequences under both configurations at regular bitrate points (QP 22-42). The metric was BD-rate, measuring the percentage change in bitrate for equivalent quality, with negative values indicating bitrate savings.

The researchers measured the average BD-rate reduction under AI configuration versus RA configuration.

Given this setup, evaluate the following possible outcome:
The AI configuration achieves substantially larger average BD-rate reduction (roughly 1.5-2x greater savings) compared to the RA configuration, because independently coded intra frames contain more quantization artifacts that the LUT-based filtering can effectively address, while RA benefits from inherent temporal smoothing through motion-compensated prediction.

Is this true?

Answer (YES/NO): NO